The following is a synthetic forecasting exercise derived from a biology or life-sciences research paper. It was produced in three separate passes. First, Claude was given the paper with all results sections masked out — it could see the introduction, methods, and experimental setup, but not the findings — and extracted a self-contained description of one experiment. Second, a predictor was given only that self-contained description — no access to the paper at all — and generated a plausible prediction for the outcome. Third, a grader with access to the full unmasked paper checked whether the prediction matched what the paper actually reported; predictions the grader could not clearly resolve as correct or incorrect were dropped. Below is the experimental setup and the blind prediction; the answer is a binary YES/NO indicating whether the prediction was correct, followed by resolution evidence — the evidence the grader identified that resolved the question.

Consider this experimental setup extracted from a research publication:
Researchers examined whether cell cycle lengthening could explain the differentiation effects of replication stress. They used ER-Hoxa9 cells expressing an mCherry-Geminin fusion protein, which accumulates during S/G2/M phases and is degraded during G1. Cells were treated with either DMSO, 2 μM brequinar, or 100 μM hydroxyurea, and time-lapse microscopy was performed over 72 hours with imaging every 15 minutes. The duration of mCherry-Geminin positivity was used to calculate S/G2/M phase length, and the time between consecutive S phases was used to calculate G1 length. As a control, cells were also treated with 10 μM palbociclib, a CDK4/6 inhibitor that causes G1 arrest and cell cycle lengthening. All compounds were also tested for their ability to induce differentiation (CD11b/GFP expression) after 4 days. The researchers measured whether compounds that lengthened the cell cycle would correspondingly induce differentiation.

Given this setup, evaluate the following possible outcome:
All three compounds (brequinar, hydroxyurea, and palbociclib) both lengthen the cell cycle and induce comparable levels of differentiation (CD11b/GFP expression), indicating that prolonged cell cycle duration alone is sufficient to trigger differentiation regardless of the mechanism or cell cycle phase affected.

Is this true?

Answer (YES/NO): NO